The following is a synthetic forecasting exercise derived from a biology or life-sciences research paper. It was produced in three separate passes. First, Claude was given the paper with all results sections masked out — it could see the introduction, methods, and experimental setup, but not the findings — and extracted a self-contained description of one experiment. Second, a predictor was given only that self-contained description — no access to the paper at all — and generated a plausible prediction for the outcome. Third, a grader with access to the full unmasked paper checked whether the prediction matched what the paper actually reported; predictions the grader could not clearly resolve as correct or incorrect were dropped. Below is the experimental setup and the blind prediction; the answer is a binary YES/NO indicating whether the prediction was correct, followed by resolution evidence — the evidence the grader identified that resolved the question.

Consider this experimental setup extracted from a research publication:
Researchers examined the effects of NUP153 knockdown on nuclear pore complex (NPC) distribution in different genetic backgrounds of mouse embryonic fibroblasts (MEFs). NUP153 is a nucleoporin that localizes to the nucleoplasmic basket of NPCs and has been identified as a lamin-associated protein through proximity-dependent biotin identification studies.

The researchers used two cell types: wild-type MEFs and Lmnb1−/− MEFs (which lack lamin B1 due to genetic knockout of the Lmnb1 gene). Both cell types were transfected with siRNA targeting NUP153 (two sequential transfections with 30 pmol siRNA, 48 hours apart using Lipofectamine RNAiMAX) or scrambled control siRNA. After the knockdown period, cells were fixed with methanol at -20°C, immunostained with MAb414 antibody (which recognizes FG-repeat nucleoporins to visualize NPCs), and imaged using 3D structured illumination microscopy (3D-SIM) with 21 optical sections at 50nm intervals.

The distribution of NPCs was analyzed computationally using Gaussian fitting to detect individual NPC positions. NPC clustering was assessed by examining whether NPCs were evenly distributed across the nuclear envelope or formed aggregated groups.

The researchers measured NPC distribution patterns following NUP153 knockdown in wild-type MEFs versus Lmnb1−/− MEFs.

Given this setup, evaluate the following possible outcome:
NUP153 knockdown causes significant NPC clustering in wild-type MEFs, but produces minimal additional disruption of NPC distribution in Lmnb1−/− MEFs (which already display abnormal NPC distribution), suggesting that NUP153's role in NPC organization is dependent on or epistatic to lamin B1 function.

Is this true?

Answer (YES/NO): NO